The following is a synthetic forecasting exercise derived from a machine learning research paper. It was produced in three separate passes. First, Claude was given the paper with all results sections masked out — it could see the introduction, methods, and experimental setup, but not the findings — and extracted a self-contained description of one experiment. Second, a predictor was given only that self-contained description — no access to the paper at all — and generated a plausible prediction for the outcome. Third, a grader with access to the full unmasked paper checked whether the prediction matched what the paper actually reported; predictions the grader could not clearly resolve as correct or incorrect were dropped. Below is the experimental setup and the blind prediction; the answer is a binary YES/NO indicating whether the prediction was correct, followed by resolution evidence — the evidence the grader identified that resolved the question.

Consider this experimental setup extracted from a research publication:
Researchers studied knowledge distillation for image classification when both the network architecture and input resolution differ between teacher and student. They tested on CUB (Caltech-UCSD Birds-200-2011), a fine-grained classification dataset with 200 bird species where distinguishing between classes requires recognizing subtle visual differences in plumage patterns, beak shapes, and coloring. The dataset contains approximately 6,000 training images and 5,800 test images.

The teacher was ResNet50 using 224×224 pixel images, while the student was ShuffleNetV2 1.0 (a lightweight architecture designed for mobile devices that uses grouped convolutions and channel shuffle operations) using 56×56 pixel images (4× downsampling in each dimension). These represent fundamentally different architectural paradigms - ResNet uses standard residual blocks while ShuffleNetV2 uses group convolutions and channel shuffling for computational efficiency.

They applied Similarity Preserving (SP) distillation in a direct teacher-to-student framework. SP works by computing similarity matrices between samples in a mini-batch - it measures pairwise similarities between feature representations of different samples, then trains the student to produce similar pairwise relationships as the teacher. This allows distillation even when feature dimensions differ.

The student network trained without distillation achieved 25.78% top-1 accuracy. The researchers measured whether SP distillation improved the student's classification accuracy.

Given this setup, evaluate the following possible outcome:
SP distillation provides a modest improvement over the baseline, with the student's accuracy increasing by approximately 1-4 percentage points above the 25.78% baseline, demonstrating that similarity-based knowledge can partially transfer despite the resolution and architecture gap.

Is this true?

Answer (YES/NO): NO